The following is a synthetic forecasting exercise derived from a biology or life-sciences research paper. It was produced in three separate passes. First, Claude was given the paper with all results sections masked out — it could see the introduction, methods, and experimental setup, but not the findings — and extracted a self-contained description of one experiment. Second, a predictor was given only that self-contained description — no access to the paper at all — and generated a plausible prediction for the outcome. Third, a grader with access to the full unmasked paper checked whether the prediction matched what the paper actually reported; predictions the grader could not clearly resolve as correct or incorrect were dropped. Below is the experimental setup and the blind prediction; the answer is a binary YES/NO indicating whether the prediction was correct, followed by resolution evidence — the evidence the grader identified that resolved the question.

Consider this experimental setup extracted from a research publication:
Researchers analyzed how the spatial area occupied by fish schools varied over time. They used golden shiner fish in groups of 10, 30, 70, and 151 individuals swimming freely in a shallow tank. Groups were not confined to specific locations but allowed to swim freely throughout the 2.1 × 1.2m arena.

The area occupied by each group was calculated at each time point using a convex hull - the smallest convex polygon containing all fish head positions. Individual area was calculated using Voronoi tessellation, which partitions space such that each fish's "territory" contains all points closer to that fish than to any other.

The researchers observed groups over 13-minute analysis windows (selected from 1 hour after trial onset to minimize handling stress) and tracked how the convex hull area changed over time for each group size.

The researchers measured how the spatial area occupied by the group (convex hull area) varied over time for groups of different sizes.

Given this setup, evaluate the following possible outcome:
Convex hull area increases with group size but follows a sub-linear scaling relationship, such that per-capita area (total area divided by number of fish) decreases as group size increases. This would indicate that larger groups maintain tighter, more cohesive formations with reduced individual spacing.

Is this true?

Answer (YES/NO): YES